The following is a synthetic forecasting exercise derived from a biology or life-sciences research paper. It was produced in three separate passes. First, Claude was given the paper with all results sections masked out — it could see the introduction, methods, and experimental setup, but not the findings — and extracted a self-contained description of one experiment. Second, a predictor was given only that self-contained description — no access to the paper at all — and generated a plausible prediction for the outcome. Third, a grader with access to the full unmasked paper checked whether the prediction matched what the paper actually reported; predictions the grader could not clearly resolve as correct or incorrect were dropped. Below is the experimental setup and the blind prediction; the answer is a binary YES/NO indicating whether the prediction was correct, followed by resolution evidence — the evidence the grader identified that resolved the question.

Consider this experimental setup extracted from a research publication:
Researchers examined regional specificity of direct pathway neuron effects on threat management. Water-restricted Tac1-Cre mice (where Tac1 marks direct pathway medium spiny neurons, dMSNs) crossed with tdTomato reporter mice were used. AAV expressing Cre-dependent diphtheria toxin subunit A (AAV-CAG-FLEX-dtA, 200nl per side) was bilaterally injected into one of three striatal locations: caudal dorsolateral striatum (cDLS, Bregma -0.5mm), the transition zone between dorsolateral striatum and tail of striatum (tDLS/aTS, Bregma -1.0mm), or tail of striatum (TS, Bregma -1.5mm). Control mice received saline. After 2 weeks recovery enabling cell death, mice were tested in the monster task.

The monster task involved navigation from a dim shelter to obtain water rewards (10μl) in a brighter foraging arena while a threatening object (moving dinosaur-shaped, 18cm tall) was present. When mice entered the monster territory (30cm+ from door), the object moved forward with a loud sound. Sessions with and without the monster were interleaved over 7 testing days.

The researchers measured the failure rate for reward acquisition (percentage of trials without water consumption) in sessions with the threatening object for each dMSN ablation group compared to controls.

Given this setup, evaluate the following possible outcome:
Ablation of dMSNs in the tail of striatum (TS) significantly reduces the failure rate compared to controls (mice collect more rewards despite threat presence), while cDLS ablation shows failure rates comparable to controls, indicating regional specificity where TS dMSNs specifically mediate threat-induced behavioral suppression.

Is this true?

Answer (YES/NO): YES